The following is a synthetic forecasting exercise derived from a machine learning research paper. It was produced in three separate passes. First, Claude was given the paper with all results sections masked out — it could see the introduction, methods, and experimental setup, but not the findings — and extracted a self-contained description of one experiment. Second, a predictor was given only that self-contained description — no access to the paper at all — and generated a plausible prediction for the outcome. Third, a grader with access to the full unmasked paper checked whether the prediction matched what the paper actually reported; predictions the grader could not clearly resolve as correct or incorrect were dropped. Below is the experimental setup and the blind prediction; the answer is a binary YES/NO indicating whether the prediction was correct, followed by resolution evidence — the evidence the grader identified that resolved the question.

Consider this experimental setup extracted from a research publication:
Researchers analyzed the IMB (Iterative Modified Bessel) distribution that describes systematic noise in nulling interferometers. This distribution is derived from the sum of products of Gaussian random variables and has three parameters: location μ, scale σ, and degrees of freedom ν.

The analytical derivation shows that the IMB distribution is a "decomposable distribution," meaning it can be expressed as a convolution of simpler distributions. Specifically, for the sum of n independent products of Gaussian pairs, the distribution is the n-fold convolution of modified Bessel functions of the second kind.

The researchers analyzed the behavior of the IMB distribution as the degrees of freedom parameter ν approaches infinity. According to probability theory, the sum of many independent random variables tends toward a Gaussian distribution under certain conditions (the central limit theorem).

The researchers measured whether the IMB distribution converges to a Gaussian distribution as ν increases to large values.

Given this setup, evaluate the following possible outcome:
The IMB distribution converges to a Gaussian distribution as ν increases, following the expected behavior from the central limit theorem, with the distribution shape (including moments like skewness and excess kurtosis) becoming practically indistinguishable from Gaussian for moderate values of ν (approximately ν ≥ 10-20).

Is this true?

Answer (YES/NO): NO